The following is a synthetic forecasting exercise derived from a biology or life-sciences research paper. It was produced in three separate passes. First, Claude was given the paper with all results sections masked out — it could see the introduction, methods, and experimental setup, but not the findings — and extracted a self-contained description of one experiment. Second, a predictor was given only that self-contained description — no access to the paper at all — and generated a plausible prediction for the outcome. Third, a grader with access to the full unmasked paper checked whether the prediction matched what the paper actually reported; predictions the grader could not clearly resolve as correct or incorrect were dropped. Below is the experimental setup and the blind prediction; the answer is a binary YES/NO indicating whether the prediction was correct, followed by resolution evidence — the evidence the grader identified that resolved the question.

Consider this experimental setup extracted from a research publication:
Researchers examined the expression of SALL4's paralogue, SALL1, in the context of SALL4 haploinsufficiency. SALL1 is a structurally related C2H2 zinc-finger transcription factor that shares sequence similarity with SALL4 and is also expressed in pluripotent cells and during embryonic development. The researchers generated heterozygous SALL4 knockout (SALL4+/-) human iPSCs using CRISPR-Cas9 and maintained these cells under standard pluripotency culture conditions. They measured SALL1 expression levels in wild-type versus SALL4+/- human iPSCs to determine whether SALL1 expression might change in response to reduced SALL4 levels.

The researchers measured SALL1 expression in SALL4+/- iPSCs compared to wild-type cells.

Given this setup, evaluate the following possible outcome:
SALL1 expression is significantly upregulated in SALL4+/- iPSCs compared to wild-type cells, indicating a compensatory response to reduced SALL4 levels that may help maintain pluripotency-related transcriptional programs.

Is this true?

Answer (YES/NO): YES